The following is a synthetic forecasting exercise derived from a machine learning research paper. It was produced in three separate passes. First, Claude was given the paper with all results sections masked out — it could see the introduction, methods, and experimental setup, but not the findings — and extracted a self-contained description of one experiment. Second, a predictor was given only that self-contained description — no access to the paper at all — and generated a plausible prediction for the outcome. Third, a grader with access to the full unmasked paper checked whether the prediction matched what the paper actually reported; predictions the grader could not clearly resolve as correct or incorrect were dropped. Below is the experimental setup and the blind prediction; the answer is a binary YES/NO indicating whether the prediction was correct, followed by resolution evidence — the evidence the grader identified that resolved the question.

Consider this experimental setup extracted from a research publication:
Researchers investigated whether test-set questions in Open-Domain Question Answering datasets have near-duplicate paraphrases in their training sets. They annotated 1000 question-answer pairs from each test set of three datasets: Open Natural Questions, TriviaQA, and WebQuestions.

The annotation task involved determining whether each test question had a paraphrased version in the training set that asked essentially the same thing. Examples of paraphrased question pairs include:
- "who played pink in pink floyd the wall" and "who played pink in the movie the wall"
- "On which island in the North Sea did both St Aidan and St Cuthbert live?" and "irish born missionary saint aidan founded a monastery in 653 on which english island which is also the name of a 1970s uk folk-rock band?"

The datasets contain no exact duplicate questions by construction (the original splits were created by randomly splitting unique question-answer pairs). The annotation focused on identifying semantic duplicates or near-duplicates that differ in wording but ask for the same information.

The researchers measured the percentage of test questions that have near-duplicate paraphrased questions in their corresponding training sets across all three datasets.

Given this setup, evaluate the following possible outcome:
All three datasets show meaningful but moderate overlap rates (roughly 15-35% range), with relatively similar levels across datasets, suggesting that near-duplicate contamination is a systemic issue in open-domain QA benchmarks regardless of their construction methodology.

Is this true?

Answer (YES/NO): YES